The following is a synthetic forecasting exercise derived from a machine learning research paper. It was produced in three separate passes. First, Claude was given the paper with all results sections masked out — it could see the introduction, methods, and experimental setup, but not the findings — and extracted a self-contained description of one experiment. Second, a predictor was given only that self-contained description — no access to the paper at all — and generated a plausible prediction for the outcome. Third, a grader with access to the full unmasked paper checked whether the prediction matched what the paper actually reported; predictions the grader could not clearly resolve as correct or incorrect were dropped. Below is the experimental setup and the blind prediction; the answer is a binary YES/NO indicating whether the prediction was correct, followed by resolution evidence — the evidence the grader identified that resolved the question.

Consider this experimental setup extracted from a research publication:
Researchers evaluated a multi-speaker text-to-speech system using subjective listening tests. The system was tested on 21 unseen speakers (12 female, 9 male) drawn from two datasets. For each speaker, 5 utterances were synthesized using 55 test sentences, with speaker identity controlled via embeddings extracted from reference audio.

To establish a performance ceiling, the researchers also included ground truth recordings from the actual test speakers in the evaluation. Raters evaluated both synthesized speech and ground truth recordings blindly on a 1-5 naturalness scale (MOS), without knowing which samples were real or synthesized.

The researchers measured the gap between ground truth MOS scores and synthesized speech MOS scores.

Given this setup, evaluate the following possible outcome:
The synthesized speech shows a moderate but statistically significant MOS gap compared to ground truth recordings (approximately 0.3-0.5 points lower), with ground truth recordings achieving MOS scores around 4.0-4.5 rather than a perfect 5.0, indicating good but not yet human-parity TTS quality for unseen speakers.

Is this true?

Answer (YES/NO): NO